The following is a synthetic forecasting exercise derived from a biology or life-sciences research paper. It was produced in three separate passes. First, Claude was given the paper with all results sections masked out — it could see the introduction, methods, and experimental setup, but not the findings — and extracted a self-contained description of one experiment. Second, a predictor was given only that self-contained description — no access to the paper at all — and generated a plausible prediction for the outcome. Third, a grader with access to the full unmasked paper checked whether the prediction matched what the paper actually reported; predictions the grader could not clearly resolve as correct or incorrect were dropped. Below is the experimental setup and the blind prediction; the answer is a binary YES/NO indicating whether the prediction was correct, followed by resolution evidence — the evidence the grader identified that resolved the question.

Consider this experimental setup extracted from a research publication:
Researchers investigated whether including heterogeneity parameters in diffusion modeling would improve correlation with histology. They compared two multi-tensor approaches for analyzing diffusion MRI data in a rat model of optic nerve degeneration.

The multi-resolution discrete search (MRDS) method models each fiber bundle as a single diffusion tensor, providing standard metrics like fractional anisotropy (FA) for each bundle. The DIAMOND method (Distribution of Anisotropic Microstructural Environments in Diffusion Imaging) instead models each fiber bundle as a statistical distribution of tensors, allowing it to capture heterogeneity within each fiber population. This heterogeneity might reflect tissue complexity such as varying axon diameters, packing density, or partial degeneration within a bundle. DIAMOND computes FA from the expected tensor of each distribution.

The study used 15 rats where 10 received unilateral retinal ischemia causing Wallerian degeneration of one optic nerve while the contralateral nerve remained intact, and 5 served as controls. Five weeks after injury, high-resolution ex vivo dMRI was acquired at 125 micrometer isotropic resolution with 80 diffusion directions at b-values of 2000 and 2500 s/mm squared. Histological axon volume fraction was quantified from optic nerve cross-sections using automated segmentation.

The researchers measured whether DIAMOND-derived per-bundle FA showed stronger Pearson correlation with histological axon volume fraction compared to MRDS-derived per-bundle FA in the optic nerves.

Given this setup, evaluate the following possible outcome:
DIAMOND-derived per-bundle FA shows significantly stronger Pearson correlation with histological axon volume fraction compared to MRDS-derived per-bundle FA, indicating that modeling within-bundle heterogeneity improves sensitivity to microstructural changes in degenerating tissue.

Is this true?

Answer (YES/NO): NO